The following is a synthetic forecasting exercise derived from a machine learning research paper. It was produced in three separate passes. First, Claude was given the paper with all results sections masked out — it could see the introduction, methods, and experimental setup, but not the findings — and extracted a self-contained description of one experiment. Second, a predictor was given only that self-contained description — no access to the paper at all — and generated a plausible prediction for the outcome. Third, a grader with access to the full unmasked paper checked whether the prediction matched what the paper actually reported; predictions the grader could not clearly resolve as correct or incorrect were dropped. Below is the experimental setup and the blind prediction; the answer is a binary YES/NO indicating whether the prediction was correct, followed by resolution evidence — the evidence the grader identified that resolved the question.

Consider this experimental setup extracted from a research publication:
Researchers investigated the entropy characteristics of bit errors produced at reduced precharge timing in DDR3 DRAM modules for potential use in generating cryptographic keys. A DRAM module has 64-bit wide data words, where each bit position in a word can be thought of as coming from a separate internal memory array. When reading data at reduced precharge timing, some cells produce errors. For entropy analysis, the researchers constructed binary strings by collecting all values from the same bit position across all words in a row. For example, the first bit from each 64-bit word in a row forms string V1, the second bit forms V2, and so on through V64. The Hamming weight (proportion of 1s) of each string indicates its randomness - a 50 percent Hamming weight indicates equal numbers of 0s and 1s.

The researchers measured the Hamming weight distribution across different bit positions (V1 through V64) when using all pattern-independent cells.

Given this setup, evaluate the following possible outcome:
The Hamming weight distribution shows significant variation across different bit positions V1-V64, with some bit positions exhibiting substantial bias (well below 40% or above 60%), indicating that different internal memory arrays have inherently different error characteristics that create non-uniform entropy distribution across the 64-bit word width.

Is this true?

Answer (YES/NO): YES